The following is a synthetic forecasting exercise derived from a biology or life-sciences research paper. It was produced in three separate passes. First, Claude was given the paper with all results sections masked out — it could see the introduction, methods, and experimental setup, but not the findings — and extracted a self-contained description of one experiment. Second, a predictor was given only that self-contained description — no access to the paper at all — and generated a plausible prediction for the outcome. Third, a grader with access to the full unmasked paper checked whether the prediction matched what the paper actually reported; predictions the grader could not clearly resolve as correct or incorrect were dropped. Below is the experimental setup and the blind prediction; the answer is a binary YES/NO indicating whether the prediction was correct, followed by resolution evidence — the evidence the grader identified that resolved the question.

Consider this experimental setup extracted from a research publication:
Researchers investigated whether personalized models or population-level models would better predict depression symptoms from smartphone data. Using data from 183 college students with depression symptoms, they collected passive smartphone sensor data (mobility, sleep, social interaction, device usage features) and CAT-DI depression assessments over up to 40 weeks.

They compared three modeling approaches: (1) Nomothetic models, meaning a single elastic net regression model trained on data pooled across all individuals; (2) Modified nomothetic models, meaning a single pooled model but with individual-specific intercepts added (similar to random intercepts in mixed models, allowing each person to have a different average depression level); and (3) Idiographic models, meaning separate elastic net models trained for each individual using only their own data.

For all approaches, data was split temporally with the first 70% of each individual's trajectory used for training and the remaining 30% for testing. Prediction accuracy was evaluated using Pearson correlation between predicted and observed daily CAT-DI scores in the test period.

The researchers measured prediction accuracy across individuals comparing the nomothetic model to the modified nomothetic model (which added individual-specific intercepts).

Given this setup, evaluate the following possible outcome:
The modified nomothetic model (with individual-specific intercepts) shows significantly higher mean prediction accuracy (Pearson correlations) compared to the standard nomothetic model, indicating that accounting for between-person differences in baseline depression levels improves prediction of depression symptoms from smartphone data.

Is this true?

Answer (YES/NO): YES